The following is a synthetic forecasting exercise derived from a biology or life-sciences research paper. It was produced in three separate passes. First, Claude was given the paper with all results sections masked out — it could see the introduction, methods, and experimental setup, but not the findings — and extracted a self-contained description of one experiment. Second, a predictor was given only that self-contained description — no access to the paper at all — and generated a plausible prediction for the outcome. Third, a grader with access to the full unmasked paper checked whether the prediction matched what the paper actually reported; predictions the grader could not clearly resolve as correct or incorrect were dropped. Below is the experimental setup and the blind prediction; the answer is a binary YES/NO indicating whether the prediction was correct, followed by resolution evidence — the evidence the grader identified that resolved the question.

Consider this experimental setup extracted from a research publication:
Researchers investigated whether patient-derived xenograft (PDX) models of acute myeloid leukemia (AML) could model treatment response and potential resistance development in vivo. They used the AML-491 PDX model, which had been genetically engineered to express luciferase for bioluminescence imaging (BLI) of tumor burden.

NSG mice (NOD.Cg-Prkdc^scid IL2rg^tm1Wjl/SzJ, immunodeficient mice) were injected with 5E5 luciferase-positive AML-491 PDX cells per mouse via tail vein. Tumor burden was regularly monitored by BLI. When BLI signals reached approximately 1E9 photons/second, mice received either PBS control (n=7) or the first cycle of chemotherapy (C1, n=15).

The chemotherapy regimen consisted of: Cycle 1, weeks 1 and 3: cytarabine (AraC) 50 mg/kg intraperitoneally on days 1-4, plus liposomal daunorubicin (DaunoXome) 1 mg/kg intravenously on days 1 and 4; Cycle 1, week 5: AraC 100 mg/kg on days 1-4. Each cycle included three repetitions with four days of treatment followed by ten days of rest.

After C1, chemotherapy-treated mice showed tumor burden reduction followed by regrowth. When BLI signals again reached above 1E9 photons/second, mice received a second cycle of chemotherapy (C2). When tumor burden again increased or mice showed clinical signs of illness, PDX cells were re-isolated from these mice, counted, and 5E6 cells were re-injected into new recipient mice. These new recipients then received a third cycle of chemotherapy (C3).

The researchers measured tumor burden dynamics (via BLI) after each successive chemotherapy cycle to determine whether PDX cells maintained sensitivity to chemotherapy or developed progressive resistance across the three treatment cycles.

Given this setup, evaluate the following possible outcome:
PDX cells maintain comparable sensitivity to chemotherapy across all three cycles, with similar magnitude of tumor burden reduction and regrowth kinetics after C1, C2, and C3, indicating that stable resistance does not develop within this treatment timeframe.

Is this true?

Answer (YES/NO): NO